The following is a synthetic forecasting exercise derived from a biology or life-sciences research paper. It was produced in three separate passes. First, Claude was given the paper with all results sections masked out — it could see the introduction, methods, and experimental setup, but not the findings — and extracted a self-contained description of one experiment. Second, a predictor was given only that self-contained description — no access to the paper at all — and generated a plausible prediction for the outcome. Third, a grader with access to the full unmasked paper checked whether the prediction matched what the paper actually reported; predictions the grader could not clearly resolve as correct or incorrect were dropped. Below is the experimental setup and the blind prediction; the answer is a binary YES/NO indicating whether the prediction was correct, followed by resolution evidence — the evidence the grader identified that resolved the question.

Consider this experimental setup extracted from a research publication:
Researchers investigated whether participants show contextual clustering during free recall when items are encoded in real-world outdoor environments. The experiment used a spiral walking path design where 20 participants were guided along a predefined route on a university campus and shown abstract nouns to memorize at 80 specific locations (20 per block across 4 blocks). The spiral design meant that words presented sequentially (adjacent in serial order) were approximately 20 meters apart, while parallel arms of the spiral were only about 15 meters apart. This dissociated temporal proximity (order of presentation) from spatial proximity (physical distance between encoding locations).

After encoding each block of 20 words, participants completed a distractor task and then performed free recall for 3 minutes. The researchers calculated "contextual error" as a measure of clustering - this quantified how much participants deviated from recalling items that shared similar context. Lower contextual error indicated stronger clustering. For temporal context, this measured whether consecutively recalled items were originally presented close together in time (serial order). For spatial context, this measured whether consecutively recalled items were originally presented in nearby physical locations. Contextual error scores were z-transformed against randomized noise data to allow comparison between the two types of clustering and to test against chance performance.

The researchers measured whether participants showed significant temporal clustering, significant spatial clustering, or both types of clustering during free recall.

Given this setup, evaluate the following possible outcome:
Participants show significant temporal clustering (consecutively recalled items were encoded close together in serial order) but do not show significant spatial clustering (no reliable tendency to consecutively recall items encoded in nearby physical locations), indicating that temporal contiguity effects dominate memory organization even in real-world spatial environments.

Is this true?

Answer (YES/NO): NO